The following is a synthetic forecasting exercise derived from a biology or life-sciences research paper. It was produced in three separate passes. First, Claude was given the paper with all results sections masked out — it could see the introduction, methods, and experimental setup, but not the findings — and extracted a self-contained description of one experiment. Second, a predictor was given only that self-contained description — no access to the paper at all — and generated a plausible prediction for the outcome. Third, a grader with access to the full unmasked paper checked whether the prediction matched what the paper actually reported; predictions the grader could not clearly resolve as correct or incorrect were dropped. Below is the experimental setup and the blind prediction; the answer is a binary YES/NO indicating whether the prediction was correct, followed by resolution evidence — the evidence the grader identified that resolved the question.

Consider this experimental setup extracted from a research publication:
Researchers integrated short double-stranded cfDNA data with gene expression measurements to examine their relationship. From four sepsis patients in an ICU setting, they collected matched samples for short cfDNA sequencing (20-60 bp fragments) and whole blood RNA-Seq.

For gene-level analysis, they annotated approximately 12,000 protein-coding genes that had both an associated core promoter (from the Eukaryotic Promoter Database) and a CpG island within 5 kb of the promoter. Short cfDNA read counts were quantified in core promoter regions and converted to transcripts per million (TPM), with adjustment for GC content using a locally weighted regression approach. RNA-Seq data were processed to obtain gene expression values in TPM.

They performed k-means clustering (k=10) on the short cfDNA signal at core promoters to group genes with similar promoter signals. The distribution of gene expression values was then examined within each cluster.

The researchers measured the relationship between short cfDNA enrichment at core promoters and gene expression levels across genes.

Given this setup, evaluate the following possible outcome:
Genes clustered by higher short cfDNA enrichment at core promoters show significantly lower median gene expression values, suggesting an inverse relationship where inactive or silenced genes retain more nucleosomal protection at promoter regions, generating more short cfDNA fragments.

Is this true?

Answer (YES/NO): NO